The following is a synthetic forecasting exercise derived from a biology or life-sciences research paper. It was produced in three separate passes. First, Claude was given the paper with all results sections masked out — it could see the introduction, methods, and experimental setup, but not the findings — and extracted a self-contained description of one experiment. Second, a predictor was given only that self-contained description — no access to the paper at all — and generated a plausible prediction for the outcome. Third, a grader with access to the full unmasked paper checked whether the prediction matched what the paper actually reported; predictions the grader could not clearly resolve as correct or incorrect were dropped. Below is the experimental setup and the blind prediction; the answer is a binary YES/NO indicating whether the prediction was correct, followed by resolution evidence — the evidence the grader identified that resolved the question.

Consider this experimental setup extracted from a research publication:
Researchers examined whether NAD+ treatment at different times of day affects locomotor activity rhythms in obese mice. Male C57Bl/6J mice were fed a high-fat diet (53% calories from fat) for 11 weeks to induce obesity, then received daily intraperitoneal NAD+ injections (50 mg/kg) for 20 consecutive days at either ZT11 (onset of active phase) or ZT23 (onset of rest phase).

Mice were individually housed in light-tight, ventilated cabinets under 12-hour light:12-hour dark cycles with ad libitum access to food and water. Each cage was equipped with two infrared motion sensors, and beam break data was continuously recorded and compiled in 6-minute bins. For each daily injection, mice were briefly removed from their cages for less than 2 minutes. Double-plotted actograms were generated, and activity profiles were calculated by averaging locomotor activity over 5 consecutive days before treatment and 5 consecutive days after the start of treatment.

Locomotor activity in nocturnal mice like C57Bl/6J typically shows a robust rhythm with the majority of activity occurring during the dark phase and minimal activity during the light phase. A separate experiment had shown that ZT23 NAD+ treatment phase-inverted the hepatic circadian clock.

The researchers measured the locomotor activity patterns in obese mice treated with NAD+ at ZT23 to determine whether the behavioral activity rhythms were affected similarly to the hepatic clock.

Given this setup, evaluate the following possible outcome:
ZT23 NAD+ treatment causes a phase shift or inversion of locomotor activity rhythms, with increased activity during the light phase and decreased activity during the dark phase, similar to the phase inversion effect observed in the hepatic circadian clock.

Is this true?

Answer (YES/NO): NO